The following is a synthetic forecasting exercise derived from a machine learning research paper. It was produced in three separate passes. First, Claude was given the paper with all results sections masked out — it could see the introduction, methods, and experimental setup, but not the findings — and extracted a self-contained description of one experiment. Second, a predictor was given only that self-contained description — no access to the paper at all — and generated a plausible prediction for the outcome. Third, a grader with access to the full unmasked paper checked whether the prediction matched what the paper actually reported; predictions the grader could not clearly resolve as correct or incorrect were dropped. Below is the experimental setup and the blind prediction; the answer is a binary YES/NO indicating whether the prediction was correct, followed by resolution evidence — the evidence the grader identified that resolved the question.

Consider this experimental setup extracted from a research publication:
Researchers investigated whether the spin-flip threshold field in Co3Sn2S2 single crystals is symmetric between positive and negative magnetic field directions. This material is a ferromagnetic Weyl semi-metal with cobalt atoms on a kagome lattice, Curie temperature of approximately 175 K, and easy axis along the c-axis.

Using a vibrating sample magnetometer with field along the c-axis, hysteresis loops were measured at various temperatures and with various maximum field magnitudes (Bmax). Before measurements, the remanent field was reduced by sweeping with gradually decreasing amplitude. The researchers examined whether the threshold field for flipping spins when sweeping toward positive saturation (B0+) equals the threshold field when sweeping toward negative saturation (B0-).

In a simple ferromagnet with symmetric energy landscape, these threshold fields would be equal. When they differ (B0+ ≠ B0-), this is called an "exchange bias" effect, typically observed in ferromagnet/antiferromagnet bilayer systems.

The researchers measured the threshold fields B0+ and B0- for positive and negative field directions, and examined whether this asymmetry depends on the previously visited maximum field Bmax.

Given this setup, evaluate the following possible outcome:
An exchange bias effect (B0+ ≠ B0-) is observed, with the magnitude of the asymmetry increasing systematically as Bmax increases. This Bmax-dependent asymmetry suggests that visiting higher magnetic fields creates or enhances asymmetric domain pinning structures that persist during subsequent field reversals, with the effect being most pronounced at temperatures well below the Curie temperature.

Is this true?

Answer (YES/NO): NO